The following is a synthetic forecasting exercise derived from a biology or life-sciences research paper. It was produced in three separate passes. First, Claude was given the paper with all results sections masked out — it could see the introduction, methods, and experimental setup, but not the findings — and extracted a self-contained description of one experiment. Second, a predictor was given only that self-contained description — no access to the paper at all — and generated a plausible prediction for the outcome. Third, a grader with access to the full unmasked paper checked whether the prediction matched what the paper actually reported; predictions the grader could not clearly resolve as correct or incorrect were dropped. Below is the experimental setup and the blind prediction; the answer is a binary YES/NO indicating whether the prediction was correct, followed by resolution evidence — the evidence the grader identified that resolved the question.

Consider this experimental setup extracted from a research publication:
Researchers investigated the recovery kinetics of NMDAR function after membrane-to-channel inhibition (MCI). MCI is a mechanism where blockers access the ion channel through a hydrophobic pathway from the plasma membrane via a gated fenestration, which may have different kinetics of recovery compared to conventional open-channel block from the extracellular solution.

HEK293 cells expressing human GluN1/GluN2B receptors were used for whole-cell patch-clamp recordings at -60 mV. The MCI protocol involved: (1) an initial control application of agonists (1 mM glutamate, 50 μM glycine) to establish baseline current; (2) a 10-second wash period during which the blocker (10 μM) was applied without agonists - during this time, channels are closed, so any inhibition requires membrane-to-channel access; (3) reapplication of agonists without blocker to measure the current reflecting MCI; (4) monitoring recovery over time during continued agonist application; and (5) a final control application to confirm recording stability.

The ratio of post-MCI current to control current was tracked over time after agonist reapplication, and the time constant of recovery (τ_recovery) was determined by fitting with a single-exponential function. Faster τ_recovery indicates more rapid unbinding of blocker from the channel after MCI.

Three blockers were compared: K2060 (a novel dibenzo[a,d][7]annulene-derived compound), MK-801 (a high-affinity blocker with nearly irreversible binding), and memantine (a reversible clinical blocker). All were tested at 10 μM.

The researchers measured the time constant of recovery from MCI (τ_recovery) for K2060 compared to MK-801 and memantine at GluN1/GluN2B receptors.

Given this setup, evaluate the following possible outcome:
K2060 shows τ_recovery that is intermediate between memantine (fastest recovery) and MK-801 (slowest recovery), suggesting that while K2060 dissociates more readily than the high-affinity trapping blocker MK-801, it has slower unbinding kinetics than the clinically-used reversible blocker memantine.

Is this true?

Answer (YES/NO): NO